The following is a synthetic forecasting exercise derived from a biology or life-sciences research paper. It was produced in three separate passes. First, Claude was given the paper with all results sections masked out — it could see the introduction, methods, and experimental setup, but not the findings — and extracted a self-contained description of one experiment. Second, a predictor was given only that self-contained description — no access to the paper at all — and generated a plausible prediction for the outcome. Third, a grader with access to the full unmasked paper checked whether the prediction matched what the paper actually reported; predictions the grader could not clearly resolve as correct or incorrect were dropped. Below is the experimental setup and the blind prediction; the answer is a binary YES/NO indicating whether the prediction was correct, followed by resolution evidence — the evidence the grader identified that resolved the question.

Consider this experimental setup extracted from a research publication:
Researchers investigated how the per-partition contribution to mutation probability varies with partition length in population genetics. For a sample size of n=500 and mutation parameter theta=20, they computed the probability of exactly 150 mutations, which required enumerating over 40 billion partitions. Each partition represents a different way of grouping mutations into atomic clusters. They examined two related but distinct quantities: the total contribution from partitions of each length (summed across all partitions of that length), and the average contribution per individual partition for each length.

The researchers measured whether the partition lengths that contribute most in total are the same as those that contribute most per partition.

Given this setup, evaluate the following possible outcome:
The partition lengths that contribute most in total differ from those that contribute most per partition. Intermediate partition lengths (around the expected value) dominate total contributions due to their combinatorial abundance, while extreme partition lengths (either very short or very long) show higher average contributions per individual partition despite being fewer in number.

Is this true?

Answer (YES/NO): NO